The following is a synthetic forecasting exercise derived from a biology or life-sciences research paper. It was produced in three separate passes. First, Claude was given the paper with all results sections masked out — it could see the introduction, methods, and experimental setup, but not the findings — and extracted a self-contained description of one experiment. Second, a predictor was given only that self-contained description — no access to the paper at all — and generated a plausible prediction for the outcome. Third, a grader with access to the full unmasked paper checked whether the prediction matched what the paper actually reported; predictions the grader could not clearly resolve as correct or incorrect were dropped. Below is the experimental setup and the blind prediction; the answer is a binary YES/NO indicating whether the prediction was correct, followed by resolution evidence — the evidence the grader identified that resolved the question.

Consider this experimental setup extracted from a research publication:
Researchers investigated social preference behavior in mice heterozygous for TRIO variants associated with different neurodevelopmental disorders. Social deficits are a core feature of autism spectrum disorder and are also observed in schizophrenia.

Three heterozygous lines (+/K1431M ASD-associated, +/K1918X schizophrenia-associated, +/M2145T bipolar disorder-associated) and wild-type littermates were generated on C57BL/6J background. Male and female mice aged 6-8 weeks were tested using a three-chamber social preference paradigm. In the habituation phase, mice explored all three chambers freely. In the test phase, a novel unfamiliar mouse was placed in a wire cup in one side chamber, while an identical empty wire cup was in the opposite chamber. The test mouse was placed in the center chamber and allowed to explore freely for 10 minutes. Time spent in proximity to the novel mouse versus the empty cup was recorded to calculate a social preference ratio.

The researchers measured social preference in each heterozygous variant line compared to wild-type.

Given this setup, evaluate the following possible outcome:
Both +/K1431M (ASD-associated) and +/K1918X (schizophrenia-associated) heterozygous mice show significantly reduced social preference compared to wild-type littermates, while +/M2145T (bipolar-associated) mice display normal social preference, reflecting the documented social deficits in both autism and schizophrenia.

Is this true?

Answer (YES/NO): NO